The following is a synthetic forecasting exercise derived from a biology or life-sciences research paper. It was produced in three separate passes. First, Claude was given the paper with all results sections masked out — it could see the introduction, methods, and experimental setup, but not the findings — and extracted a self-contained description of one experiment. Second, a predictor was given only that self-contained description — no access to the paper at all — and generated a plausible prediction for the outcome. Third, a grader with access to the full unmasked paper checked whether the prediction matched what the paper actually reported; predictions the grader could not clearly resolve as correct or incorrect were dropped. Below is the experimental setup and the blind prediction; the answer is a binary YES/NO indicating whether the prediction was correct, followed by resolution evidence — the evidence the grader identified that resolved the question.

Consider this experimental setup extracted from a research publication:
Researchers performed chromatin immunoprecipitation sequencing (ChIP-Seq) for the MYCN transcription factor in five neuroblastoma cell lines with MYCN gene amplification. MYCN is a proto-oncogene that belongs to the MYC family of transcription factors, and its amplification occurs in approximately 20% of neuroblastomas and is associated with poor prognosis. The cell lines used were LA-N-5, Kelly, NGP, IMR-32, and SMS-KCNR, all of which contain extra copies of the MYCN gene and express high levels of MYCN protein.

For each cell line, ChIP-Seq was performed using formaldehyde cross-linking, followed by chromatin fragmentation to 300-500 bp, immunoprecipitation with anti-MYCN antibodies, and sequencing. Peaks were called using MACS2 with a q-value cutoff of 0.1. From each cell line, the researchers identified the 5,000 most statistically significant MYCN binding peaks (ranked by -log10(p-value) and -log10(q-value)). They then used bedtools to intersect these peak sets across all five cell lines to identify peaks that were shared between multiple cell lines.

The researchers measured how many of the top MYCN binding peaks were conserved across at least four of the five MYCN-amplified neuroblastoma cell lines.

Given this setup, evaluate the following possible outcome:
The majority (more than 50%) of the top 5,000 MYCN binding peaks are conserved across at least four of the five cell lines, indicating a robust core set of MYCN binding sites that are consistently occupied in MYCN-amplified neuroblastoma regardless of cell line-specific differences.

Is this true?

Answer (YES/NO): YES